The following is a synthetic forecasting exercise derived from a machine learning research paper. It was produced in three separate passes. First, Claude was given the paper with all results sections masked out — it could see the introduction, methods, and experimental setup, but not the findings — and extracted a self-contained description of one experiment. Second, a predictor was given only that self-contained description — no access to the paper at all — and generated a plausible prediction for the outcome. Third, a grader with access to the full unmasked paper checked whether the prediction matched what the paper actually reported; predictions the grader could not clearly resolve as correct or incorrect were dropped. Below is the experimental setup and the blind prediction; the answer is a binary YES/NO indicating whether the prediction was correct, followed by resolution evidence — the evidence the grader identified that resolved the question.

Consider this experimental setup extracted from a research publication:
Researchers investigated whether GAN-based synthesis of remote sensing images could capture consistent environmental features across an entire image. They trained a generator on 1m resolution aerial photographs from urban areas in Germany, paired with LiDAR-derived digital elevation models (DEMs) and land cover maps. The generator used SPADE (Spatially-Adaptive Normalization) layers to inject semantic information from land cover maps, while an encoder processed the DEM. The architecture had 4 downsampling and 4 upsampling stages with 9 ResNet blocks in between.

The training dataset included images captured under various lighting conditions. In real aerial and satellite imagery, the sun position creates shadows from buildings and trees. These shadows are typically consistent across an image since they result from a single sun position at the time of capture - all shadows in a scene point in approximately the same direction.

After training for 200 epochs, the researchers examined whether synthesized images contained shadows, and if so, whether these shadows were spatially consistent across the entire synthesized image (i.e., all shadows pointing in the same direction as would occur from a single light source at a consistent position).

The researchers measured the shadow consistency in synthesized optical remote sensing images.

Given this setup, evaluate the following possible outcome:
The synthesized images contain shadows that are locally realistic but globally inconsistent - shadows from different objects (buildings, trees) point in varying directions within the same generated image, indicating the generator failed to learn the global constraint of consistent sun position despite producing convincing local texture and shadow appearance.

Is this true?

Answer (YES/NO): NO